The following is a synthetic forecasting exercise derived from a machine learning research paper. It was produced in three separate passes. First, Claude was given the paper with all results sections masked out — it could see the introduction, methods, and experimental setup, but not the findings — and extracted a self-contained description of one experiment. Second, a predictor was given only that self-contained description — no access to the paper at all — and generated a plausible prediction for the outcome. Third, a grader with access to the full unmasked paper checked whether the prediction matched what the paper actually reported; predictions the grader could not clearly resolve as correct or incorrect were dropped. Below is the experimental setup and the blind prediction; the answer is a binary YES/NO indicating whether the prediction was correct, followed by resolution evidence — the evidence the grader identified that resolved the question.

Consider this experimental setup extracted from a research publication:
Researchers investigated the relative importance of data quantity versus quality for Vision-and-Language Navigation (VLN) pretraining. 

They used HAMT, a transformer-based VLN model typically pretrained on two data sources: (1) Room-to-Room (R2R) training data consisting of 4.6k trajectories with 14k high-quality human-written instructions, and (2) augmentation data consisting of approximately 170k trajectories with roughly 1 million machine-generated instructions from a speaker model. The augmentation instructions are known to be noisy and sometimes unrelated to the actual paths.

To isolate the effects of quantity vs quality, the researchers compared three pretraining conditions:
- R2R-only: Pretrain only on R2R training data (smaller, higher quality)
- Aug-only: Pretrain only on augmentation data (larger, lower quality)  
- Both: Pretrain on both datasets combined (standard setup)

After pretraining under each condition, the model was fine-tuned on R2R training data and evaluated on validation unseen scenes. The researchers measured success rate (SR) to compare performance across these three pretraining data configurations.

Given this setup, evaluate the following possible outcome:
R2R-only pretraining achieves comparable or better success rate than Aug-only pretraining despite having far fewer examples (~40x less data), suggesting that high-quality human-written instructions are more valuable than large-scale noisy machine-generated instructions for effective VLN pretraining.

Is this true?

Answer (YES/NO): NO